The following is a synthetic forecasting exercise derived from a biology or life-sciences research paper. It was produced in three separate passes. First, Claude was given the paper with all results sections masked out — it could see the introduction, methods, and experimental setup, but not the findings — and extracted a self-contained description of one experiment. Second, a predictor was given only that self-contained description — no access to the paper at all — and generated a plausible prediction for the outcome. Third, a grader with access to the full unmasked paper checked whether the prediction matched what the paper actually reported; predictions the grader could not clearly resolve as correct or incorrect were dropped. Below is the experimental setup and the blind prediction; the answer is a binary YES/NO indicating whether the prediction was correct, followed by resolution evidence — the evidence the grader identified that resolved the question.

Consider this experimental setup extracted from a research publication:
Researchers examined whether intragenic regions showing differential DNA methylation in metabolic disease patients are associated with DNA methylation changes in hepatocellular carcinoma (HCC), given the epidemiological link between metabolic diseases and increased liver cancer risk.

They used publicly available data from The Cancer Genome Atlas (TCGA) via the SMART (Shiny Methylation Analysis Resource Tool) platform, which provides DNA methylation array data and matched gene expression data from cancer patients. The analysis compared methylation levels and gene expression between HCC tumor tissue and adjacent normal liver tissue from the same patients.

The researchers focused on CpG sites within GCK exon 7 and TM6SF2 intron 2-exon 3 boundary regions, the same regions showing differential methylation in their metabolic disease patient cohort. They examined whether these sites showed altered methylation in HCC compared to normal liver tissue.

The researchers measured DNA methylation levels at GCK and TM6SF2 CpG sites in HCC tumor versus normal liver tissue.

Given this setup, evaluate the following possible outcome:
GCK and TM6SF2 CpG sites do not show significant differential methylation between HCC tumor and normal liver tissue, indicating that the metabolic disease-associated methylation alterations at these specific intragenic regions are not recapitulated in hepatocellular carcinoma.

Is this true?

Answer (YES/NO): NO